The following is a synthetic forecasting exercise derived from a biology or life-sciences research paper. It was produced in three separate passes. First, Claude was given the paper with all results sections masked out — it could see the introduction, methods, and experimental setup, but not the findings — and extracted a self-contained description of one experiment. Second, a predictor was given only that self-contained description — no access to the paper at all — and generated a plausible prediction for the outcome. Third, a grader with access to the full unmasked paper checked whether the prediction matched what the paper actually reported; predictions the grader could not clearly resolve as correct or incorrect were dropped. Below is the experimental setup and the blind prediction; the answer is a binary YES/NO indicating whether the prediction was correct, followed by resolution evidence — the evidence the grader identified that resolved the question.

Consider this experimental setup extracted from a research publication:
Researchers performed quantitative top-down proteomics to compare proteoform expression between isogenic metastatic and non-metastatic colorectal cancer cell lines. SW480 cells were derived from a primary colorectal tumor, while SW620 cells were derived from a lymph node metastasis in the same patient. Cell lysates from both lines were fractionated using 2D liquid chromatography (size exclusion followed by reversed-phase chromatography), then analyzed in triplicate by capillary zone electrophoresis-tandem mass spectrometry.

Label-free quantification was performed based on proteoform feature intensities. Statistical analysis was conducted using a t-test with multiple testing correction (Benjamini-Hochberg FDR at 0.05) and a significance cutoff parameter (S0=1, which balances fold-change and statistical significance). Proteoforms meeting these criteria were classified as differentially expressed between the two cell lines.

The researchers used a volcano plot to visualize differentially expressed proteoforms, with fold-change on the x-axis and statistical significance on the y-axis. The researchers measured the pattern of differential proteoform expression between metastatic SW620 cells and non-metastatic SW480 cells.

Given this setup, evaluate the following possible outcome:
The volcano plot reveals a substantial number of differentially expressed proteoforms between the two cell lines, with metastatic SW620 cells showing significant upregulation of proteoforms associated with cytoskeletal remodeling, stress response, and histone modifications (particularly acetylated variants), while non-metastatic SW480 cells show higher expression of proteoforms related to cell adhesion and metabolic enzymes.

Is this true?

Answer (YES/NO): NO